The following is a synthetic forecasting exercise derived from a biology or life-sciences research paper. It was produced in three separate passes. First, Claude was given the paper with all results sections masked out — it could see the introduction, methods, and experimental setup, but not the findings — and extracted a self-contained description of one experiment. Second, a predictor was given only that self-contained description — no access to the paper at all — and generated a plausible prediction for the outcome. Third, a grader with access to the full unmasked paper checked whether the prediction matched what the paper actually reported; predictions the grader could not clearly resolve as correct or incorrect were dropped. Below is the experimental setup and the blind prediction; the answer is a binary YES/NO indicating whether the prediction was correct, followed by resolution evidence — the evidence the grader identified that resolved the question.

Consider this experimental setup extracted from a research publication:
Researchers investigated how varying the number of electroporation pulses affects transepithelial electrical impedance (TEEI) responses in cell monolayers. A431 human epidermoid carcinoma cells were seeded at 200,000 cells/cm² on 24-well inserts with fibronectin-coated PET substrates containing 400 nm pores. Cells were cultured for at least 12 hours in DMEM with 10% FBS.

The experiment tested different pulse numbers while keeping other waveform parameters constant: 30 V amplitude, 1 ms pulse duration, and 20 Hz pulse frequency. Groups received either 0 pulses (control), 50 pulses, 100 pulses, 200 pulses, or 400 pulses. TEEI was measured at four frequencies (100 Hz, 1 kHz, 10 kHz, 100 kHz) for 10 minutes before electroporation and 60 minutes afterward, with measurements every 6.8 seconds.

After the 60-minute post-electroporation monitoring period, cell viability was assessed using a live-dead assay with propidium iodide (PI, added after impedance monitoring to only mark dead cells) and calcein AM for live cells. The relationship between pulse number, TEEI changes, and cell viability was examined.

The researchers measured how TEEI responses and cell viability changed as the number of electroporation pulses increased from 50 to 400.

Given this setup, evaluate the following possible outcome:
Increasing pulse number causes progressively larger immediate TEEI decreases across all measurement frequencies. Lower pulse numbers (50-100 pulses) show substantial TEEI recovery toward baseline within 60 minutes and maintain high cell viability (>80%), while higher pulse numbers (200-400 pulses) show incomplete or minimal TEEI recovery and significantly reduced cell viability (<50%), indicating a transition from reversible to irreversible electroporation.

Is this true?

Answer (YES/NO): NO